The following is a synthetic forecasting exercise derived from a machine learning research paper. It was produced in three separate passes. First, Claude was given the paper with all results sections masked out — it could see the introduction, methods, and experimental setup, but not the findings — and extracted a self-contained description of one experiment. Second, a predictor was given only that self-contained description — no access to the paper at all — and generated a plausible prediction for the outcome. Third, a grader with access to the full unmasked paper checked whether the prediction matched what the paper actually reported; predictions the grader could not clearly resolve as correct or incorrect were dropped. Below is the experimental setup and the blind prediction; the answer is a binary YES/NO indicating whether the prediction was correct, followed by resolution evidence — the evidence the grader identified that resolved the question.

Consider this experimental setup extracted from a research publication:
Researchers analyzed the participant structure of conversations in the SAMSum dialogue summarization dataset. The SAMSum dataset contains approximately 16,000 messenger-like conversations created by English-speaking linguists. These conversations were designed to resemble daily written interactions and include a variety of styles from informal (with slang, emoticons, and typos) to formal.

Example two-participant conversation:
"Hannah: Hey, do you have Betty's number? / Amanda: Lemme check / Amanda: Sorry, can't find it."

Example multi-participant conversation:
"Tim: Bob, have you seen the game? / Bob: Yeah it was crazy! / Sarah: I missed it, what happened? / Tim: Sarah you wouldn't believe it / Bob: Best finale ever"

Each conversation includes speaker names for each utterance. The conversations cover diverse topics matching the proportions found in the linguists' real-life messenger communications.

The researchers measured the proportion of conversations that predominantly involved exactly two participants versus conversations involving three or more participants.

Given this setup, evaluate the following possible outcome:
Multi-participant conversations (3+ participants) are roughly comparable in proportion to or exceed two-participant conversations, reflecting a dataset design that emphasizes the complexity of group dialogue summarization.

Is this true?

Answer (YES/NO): NO